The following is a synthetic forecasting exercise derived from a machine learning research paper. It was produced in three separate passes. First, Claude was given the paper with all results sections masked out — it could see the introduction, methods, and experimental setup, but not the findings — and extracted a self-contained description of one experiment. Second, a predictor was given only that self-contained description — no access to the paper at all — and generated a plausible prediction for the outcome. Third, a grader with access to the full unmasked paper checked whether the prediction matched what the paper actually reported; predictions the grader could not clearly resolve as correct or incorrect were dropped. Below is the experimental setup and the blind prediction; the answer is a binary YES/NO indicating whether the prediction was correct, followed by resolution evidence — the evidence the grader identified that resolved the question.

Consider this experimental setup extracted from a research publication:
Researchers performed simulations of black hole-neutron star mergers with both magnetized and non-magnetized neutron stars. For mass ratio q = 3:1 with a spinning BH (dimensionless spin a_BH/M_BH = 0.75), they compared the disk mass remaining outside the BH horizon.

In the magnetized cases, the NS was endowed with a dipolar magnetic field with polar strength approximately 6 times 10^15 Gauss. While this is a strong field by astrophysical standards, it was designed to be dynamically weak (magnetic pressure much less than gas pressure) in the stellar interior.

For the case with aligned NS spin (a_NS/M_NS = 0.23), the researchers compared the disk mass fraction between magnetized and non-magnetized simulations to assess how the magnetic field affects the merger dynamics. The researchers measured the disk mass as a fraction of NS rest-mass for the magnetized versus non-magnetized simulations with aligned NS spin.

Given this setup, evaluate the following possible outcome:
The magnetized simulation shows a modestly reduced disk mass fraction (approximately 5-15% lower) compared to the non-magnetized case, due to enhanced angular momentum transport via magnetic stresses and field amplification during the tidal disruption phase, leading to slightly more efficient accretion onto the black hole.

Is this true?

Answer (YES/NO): NO